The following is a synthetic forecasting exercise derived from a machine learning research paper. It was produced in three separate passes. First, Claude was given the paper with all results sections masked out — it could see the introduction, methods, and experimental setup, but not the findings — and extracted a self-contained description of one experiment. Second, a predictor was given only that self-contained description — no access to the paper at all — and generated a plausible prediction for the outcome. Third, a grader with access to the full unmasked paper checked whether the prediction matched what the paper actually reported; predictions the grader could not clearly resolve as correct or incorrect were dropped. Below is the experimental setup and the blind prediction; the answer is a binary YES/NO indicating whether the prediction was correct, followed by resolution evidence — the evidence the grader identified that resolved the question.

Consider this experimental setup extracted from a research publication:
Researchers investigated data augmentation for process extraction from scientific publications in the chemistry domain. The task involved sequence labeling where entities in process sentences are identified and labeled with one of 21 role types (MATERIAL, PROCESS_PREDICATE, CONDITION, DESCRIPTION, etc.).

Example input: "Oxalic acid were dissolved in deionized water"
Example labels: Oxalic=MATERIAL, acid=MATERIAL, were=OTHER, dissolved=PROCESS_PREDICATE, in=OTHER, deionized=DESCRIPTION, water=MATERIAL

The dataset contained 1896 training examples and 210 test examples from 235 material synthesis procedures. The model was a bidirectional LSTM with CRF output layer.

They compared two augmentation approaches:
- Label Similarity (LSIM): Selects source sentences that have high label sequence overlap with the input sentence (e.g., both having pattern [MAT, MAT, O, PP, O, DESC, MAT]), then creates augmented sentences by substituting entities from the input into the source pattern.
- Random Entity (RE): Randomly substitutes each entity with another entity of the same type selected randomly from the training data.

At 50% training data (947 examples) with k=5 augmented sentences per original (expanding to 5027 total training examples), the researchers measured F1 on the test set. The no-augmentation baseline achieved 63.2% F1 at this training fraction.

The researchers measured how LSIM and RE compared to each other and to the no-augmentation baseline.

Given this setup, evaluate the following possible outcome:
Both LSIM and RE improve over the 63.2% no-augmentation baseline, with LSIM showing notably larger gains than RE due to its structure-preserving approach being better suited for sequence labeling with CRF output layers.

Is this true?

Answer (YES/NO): NO